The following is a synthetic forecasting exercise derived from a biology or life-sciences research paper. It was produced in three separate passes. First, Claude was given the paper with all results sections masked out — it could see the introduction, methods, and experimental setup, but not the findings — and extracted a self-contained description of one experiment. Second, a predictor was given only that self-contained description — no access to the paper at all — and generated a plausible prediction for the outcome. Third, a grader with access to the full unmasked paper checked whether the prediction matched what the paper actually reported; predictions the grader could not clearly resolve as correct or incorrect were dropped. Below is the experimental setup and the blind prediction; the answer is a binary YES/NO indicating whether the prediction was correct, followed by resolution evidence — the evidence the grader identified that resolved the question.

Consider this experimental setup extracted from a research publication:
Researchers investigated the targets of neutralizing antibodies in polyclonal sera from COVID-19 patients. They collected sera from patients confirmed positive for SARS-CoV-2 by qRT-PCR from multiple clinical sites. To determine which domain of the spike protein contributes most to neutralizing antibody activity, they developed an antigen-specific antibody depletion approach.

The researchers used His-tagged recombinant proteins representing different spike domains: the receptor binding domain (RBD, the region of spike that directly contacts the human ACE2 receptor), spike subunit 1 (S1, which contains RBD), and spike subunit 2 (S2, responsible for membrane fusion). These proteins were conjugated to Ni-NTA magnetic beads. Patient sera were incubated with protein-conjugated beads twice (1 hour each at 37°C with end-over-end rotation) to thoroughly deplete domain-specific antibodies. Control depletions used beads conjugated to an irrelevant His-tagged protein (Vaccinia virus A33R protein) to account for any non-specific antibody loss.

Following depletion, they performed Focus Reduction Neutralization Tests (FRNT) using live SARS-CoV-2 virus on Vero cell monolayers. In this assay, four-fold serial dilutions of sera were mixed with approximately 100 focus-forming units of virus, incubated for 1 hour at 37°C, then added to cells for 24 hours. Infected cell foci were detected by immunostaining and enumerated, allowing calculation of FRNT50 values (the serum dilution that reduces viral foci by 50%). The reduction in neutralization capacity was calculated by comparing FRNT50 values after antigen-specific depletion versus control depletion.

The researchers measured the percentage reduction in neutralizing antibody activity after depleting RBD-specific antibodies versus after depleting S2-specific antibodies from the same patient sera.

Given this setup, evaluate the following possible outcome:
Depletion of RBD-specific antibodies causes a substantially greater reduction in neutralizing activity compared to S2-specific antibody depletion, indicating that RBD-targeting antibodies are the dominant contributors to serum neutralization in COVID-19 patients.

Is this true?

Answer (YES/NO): YES